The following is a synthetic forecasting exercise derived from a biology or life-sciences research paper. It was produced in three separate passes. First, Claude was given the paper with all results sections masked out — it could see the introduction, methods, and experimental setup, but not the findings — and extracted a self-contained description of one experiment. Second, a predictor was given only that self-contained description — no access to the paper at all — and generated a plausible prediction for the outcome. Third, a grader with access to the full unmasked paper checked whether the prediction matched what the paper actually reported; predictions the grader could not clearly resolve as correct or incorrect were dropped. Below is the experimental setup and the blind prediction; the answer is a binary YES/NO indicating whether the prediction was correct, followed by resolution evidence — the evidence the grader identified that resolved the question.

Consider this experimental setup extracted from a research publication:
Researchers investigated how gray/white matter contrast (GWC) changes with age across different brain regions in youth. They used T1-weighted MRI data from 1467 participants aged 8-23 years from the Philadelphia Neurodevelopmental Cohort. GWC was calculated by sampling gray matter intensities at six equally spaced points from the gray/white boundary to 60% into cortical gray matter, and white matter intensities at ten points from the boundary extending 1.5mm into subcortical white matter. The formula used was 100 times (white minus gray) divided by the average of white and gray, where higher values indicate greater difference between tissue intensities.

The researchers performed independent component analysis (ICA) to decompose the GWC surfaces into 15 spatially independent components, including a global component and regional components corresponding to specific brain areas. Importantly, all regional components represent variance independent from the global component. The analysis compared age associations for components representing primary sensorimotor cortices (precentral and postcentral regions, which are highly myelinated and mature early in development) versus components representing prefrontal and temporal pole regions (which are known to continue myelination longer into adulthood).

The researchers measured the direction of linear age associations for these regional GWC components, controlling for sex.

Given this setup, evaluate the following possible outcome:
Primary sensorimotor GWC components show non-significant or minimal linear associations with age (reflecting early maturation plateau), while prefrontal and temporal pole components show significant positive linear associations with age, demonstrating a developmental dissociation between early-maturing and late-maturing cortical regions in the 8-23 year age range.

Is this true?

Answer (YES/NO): NO